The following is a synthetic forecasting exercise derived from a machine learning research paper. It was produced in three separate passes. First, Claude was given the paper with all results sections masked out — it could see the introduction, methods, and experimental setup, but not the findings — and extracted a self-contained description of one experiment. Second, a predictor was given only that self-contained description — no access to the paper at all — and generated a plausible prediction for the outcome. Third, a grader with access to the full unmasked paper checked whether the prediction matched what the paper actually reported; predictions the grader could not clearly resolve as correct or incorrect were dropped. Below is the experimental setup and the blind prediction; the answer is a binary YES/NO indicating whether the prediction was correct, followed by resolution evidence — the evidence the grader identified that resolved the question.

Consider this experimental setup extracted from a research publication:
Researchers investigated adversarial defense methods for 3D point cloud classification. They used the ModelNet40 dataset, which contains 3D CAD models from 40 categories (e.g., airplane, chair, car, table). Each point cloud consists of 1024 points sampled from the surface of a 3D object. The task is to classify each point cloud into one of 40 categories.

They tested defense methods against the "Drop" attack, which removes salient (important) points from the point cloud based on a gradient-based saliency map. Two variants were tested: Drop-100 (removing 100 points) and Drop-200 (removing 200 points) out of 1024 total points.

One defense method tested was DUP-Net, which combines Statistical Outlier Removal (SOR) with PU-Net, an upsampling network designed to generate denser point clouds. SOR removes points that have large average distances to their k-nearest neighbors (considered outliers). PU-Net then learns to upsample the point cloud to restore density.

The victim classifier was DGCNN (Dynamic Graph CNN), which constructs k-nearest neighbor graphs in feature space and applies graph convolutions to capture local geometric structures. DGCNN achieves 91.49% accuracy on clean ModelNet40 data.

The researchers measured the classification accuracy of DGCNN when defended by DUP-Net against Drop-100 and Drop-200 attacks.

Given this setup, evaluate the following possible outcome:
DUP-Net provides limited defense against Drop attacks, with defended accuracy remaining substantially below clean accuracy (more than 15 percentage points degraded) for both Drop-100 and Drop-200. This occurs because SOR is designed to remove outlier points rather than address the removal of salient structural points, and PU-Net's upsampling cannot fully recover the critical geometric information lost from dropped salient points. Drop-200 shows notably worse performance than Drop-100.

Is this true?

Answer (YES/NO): NO